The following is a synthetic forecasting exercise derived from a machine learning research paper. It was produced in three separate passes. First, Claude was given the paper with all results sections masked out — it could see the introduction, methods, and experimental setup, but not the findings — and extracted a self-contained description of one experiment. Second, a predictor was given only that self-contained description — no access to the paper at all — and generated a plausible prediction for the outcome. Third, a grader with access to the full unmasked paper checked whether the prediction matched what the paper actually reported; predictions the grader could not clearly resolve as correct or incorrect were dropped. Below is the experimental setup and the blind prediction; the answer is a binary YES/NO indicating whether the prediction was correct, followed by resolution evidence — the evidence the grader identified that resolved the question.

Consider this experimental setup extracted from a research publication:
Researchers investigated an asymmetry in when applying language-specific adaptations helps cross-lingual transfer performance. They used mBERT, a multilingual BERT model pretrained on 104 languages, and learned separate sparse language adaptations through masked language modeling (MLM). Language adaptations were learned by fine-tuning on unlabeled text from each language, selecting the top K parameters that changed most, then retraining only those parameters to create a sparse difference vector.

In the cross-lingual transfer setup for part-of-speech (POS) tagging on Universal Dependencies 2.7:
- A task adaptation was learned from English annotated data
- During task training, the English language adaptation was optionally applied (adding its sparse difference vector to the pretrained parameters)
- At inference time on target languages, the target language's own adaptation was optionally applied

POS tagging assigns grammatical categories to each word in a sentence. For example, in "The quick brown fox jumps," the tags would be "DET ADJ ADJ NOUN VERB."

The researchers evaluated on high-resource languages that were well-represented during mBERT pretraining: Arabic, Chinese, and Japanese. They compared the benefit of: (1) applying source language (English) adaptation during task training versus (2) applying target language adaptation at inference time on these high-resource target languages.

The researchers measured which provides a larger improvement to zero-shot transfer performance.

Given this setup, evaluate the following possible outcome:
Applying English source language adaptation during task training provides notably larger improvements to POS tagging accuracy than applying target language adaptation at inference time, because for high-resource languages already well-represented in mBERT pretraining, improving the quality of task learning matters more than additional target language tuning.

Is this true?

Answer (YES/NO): YES